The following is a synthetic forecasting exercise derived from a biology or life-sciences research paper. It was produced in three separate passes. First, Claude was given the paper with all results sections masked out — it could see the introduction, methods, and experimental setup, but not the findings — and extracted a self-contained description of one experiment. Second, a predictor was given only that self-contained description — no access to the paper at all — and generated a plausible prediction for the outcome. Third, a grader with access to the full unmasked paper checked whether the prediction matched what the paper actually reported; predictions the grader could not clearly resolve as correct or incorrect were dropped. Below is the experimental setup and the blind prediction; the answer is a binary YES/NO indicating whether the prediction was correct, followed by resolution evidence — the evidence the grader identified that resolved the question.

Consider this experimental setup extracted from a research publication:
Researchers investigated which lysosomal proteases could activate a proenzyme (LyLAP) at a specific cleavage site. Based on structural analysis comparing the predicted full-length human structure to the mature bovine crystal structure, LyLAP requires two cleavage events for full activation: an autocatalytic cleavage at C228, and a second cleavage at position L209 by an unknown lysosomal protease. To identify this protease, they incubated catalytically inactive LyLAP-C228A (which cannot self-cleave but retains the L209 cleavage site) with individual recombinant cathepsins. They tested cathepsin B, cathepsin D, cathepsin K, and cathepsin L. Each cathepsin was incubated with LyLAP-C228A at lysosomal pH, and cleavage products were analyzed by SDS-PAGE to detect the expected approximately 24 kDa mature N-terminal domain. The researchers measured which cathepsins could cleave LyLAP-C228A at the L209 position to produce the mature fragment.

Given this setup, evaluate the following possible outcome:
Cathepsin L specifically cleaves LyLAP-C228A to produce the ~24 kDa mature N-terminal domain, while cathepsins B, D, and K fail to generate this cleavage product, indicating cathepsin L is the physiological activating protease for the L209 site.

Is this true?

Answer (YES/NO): NO